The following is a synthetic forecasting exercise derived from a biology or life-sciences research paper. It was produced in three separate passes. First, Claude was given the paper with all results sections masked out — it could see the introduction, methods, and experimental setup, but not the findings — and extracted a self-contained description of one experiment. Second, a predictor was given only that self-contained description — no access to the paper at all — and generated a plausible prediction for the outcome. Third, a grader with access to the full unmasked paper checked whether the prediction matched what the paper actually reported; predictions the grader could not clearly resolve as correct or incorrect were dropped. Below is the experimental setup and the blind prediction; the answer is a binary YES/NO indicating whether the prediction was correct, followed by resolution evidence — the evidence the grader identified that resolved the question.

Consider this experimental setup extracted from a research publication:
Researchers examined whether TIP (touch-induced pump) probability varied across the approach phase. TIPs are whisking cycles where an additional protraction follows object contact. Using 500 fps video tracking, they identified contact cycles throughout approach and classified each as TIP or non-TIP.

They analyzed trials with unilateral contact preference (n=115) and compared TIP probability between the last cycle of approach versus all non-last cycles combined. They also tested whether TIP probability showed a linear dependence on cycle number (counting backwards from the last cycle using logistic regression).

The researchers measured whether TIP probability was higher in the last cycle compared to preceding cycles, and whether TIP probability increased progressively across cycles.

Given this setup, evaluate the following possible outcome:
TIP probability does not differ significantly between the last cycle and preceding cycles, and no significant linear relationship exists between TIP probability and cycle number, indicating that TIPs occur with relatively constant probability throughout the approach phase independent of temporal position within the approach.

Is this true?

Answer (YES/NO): NO